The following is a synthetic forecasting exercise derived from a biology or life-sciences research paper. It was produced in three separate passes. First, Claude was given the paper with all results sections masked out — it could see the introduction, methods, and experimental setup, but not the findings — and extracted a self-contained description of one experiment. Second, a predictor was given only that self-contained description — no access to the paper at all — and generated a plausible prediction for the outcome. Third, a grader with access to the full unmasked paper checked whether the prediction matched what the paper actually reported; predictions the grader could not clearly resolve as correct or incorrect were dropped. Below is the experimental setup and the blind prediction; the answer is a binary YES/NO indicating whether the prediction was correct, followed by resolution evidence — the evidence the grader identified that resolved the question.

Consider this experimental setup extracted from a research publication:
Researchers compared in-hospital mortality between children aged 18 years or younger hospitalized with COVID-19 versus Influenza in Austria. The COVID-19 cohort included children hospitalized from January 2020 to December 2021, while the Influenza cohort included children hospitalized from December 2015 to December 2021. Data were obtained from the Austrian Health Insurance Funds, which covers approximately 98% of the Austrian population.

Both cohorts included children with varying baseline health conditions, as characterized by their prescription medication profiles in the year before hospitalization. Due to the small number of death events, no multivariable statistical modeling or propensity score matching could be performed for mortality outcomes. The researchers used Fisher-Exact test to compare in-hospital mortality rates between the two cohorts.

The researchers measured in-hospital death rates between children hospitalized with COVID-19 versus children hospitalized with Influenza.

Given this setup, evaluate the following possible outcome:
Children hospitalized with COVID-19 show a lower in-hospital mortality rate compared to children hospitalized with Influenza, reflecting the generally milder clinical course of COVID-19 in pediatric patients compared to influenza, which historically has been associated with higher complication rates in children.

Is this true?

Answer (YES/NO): NO